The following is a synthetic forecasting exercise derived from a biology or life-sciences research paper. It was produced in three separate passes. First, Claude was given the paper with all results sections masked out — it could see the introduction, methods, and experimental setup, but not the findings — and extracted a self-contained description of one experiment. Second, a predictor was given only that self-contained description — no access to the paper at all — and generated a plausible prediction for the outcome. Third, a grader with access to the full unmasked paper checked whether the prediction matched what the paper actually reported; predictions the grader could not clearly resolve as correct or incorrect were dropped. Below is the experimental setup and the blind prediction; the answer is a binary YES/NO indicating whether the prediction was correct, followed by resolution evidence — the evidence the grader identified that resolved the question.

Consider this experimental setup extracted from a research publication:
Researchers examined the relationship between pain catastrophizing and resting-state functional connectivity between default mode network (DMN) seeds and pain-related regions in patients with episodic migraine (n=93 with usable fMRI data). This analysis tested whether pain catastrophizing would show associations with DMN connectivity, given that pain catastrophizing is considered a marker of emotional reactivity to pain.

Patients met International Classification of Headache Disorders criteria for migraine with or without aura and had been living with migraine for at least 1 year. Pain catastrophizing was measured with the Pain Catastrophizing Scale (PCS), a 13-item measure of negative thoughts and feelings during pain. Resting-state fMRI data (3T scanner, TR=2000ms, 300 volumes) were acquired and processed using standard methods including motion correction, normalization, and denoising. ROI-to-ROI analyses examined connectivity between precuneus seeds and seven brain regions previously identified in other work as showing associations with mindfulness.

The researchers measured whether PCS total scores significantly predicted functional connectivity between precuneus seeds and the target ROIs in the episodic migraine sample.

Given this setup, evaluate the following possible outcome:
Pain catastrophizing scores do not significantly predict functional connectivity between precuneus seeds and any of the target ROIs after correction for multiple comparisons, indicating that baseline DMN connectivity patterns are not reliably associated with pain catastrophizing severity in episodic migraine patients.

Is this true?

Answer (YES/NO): YES